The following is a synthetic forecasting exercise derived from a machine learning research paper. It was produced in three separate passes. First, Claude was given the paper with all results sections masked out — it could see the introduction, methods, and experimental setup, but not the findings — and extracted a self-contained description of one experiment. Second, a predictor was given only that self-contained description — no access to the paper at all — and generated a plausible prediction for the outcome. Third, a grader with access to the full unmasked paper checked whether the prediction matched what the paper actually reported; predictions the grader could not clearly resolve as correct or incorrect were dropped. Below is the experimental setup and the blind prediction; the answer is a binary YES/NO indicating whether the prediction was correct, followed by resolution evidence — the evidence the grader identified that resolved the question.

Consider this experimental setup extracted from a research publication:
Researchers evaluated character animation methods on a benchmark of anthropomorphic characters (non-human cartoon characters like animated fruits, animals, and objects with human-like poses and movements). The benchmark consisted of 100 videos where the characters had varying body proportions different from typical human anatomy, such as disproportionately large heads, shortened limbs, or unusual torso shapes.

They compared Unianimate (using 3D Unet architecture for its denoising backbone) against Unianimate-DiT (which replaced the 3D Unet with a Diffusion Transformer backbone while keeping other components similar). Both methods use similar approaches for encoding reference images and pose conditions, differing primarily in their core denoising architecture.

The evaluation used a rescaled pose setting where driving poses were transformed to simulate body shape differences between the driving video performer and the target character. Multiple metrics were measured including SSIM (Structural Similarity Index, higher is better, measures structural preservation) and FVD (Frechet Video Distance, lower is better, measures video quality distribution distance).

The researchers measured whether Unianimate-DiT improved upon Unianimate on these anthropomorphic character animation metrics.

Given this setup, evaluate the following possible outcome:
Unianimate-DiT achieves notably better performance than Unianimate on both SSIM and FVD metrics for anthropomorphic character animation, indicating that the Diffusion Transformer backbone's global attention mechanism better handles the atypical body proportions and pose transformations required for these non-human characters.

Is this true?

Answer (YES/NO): NO